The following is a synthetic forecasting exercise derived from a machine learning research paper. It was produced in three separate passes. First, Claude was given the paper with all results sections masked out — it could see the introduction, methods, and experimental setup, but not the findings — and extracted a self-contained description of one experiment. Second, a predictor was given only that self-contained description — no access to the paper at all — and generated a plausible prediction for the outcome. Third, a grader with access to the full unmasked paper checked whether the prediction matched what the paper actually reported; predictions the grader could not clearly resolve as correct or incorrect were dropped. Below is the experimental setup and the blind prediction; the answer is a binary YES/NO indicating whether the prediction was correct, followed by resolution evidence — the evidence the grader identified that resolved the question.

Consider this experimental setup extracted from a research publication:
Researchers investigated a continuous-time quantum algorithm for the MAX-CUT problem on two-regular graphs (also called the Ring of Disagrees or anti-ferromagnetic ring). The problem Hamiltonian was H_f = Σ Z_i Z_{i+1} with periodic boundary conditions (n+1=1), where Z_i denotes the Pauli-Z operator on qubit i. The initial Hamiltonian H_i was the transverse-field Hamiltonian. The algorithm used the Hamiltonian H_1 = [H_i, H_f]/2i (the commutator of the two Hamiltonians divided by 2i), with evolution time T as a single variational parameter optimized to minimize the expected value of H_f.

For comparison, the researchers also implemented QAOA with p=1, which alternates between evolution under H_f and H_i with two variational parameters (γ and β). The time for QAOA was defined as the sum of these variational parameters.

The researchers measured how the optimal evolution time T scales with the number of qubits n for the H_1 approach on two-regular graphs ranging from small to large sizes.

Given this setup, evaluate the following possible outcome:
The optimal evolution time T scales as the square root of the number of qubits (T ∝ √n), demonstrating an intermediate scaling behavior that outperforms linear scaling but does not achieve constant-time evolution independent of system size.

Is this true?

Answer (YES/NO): NO